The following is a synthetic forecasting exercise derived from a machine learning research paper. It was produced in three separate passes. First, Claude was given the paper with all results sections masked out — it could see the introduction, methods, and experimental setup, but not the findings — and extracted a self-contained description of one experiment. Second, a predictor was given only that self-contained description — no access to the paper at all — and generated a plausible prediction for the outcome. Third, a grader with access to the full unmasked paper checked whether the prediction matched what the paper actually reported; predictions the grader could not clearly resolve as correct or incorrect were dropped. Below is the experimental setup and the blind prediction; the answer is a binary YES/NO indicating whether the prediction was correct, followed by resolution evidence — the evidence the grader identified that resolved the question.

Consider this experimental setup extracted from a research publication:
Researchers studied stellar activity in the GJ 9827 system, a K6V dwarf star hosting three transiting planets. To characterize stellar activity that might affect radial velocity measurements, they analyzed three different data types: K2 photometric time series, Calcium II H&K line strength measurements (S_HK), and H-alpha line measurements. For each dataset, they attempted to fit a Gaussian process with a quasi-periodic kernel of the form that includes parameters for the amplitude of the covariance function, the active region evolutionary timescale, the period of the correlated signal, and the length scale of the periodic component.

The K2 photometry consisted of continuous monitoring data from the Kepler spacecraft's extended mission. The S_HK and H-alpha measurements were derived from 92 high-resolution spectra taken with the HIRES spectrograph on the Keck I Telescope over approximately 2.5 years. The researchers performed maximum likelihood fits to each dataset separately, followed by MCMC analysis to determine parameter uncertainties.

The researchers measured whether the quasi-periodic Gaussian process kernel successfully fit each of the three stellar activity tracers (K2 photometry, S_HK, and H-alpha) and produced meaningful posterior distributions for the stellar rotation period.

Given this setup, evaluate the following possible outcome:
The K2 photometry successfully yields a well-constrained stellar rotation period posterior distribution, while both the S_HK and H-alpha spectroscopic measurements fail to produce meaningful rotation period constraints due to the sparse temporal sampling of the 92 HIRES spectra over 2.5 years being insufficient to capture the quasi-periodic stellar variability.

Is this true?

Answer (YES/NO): NO